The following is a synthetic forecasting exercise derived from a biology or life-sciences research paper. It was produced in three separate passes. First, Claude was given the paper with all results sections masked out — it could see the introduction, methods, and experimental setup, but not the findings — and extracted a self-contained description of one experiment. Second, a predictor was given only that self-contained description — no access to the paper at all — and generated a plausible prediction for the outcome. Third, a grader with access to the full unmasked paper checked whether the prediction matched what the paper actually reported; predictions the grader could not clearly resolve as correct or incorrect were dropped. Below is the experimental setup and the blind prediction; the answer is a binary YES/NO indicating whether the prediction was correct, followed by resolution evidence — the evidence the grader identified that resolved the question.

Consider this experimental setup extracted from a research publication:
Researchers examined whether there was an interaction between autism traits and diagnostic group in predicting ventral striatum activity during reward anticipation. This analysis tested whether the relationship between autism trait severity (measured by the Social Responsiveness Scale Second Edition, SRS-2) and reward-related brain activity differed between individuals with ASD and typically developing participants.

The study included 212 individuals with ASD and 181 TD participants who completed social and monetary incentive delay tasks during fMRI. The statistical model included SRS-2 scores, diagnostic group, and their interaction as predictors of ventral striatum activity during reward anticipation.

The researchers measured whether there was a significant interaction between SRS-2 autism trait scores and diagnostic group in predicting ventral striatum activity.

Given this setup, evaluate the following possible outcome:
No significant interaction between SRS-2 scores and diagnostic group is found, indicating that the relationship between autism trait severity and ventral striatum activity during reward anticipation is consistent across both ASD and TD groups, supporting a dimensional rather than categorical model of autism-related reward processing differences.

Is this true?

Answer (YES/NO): NO